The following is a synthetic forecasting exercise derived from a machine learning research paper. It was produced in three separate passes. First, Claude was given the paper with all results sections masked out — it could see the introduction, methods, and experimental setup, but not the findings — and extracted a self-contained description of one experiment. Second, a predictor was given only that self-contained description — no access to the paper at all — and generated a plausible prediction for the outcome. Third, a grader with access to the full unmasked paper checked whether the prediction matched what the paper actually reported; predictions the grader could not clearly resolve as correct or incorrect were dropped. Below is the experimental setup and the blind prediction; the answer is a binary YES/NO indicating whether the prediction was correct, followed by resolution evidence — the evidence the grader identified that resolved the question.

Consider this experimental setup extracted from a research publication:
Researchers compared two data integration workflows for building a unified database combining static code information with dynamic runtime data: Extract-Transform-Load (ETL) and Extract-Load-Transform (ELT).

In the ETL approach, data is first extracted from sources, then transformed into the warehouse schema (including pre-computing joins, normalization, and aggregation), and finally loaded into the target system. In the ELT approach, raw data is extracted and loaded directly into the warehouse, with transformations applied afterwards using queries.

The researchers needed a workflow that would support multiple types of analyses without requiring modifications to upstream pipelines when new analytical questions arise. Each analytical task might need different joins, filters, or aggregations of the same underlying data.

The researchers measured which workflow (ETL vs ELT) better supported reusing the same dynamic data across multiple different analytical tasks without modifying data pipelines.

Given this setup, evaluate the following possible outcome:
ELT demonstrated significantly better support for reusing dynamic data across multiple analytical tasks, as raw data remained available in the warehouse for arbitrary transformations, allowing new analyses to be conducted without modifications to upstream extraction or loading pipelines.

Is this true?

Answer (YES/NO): YES